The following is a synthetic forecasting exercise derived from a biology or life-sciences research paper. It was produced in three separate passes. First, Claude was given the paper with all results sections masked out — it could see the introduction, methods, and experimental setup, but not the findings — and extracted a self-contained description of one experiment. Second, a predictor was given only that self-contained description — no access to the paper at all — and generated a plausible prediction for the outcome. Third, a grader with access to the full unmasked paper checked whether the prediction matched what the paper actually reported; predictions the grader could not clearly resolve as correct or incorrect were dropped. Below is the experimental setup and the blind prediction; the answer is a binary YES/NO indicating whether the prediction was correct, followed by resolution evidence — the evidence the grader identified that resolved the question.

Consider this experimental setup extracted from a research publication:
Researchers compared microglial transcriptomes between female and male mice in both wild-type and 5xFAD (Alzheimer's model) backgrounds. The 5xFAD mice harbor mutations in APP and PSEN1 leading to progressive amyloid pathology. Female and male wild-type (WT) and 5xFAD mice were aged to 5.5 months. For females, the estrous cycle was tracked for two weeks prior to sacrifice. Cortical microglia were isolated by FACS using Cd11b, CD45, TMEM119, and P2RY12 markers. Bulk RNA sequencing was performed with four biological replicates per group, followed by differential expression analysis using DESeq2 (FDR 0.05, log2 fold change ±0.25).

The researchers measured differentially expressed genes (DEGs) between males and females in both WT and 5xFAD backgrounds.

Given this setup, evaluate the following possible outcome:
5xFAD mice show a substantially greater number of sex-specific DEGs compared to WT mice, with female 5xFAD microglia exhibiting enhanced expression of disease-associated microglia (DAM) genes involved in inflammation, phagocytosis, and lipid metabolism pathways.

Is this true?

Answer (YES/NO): YES